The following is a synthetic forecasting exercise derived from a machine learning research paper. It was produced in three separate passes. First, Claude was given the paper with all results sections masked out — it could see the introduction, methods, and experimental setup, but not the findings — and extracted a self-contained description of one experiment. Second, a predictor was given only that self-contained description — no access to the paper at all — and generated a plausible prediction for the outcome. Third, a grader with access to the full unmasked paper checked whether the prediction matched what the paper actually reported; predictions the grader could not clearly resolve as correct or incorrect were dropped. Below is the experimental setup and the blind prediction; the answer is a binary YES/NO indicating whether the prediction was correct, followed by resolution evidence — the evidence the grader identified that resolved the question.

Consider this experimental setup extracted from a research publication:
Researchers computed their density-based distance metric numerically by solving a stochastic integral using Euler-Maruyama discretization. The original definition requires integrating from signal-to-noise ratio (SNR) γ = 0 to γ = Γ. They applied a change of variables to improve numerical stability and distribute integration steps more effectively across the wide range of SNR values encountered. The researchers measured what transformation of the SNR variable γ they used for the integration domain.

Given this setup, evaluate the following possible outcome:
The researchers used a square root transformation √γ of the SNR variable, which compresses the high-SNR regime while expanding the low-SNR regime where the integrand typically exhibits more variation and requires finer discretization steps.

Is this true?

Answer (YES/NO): NO